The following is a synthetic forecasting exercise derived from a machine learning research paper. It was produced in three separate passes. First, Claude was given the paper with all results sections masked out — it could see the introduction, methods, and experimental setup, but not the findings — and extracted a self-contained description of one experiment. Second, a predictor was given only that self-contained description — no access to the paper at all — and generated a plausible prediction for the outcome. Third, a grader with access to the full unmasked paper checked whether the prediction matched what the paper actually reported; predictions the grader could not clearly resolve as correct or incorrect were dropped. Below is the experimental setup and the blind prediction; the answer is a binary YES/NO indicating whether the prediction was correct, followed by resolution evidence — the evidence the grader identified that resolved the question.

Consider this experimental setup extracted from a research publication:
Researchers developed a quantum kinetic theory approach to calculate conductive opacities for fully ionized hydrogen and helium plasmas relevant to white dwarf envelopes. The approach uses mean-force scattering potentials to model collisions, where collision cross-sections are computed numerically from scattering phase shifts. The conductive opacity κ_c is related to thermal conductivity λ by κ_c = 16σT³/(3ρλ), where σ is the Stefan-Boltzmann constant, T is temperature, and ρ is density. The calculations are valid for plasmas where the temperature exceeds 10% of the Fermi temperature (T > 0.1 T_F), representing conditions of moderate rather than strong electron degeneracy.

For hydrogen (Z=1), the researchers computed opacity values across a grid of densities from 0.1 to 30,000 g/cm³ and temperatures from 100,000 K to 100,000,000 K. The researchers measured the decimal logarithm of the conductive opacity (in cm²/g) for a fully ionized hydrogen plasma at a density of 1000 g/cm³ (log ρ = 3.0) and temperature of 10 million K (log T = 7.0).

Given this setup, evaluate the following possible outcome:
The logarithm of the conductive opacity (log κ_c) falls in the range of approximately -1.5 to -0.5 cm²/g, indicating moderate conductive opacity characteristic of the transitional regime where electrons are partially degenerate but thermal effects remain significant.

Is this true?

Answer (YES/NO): NO